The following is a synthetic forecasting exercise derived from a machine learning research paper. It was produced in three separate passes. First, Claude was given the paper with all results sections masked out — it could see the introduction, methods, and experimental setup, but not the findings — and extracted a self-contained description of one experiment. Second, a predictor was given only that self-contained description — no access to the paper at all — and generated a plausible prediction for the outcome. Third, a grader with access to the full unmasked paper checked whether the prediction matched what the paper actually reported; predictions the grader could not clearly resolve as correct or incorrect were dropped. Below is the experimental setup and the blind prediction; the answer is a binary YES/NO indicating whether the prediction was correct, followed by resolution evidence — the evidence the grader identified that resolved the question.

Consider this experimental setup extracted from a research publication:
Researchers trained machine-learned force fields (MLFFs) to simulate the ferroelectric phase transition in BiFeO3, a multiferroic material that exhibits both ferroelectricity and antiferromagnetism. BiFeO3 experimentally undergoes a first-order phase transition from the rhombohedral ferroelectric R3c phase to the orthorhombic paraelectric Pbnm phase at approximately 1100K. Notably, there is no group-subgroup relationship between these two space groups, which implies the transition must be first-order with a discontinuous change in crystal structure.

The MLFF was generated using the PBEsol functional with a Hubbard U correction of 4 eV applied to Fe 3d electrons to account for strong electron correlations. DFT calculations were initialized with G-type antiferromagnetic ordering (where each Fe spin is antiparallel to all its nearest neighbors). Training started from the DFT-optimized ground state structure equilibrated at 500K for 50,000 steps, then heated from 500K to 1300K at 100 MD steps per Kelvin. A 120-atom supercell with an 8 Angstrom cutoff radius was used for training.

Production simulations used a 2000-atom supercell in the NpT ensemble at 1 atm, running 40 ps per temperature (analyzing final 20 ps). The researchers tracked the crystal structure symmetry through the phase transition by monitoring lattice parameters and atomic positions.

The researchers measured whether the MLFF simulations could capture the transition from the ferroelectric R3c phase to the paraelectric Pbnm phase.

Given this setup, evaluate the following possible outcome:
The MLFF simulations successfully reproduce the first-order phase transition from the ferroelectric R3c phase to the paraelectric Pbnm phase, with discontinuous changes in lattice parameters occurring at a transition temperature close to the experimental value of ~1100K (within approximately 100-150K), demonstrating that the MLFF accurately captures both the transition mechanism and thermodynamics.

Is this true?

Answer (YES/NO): YES